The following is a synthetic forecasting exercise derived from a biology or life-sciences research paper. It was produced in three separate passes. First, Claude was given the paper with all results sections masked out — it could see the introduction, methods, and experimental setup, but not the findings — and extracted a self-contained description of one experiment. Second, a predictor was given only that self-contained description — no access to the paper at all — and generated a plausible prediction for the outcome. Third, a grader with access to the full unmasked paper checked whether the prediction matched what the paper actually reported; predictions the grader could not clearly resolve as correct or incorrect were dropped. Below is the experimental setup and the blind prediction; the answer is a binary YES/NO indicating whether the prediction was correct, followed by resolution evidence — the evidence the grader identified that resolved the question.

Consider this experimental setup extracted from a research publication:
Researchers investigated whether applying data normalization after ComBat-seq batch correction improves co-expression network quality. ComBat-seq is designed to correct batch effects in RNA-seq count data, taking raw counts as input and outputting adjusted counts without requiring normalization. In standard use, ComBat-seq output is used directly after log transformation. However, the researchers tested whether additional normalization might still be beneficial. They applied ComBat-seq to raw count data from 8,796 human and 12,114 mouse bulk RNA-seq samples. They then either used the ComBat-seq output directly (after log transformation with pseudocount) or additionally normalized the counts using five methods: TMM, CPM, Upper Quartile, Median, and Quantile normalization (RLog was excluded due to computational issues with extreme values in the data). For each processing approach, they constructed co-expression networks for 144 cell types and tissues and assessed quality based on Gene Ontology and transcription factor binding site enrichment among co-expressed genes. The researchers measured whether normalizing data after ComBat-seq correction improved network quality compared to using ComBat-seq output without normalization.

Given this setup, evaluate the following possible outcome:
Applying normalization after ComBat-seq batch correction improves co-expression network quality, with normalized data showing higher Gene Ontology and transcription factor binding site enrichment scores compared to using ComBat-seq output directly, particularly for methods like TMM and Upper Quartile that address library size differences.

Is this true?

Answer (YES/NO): NO